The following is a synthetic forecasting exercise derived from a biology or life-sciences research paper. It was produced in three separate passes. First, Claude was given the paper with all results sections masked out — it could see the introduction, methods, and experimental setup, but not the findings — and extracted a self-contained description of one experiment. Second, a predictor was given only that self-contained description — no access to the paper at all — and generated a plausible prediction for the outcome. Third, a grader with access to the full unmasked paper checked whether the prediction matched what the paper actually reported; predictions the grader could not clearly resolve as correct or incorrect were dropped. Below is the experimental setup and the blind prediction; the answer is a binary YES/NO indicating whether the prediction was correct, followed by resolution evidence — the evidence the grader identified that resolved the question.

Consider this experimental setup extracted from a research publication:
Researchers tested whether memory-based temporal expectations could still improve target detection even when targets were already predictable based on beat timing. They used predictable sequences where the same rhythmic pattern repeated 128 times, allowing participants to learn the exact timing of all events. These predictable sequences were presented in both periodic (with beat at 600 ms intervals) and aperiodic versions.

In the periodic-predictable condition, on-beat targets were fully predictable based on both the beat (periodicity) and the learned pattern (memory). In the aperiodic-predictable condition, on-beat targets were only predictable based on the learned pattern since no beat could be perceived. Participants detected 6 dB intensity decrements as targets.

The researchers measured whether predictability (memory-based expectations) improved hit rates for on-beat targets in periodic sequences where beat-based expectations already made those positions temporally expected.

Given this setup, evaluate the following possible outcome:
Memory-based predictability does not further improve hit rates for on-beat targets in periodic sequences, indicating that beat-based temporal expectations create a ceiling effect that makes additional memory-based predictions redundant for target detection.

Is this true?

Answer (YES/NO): NO